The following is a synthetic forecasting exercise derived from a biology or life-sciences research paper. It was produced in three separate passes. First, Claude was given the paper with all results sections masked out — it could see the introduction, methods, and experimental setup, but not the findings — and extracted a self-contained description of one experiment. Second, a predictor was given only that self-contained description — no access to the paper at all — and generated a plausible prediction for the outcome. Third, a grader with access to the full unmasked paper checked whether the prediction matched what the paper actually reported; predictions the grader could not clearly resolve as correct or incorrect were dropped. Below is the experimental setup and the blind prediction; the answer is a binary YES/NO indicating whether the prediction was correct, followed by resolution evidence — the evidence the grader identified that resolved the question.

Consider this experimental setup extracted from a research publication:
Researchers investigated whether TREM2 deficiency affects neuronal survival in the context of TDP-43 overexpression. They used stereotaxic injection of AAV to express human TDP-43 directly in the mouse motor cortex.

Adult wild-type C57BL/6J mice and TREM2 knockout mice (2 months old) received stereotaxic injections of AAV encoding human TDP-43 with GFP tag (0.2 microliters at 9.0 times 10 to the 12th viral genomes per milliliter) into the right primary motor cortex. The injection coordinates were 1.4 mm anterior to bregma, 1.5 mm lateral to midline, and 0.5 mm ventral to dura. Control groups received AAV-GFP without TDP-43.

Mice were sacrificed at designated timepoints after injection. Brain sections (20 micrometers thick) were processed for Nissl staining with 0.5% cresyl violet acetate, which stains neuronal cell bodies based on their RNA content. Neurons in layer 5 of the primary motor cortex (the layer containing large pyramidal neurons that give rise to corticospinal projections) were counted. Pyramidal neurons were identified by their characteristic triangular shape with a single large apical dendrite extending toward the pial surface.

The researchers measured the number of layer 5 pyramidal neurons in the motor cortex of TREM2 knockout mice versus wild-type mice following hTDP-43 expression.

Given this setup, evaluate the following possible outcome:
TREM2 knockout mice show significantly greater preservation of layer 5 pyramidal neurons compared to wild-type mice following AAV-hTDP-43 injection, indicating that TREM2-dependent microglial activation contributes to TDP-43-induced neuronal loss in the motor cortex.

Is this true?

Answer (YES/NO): NO